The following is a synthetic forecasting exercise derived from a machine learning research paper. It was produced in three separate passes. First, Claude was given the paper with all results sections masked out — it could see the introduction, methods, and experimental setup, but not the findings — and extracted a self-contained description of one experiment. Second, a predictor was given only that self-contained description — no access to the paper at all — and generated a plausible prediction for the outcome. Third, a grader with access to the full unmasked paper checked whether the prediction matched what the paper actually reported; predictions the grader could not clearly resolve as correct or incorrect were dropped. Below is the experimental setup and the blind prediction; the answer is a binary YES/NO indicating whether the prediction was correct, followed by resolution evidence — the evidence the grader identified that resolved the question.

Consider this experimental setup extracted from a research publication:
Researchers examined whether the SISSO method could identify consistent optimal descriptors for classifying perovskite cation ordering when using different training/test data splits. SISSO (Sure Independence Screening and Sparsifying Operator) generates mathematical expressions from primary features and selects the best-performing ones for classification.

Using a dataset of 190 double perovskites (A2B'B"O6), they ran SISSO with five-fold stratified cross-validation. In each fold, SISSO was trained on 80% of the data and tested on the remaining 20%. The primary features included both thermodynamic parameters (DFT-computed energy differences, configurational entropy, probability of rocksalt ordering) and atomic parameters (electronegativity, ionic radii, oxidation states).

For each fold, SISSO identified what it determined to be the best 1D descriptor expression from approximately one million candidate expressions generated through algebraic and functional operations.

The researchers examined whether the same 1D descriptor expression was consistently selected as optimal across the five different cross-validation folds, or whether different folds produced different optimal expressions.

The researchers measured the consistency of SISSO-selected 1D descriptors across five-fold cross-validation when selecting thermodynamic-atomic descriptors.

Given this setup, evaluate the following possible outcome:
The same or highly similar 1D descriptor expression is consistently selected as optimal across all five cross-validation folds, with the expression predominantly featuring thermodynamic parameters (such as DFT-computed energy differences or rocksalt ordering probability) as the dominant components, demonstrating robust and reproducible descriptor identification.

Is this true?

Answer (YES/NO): NO